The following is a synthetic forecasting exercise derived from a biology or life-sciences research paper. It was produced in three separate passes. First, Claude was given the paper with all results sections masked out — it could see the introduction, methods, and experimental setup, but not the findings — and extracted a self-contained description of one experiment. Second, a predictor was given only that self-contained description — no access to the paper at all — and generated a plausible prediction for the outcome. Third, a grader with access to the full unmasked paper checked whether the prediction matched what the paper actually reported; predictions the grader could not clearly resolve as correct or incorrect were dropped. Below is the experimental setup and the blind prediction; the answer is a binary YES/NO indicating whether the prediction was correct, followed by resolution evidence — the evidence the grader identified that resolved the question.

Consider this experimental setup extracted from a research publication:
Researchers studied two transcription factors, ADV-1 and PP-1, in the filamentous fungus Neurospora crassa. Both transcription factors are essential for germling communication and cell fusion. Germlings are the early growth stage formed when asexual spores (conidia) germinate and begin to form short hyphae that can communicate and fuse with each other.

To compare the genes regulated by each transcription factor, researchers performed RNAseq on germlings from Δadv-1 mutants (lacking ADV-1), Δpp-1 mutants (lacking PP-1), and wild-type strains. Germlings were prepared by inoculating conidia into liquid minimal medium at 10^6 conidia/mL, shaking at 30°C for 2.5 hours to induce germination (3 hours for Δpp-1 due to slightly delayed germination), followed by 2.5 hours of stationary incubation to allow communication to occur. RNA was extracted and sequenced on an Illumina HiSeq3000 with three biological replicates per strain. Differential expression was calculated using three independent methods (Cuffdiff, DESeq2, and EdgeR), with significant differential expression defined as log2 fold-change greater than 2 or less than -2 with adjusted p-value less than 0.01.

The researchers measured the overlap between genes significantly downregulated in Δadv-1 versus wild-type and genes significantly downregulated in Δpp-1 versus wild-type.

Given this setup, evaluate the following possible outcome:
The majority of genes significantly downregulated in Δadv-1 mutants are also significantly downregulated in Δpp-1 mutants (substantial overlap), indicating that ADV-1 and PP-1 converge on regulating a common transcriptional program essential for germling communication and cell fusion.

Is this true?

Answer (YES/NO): YES